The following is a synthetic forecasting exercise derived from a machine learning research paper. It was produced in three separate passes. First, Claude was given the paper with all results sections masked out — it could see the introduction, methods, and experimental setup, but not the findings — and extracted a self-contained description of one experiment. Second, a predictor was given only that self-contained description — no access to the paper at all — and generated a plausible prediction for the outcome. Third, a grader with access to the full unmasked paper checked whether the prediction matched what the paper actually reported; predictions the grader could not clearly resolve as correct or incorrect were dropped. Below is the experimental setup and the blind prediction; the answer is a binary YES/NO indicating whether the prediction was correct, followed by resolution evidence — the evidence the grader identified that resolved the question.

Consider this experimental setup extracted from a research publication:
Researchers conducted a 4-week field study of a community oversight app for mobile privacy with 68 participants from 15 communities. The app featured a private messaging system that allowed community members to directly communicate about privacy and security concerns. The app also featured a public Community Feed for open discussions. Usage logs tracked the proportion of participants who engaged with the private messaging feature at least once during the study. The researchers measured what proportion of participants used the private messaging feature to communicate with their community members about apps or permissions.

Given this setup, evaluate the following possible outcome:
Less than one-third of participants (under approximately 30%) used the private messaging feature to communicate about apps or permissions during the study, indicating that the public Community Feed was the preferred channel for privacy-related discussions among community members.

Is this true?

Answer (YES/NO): NO